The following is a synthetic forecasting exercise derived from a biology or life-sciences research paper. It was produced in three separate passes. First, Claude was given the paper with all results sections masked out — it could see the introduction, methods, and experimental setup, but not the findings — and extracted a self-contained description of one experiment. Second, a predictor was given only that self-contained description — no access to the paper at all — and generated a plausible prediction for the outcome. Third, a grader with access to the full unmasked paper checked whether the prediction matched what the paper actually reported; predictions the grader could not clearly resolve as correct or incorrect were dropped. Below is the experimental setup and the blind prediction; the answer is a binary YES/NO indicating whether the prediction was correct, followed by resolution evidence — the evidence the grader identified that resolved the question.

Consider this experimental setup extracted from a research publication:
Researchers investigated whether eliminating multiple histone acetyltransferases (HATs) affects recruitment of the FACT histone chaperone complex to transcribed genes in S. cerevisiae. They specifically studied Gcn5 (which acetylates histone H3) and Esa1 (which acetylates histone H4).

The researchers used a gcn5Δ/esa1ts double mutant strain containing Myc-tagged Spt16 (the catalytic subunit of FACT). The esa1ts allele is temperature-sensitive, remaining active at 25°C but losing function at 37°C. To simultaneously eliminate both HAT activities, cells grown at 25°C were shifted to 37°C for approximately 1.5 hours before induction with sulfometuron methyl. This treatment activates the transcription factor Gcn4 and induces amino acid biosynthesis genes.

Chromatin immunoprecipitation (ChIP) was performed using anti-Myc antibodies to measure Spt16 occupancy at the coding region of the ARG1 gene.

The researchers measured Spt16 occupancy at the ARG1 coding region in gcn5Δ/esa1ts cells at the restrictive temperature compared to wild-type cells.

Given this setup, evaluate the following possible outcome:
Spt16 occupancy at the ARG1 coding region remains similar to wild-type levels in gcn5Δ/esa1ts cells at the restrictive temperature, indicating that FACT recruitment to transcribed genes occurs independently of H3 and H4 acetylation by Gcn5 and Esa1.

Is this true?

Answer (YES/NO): NO